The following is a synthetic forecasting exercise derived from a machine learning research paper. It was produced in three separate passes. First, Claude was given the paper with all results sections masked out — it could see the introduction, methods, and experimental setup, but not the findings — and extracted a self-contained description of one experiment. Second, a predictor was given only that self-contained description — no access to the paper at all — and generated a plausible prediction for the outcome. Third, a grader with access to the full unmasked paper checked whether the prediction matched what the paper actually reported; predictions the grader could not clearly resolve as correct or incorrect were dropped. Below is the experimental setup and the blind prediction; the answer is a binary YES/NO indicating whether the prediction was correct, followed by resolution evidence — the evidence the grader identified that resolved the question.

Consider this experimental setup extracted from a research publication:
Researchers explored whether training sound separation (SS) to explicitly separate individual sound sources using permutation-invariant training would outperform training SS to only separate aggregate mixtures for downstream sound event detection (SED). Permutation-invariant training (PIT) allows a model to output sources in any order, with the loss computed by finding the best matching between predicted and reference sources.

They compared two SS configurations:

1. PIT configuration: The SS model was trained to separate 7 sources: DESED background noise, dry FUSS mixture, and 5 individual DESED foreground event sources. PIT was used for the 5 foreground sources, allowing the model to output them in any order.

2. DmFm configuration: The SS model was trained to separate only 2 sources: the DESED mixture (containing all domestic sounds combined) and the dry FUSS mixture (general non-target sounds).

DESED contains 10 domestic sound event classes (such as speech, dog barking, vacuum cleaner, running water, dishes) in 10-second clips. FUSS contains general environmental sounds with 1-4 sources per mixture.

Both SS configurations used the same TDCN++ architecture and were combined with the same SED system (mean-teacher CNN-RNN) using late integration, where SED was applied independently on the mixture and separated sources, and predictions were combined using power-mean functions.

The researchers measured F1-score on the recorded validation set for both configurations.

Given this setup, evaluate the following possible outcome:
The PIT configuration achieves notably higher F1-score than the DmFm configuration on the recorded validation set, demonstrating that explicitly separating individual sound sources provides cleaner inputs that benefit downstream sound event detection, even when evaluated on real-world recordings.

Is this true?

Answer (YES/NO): NO